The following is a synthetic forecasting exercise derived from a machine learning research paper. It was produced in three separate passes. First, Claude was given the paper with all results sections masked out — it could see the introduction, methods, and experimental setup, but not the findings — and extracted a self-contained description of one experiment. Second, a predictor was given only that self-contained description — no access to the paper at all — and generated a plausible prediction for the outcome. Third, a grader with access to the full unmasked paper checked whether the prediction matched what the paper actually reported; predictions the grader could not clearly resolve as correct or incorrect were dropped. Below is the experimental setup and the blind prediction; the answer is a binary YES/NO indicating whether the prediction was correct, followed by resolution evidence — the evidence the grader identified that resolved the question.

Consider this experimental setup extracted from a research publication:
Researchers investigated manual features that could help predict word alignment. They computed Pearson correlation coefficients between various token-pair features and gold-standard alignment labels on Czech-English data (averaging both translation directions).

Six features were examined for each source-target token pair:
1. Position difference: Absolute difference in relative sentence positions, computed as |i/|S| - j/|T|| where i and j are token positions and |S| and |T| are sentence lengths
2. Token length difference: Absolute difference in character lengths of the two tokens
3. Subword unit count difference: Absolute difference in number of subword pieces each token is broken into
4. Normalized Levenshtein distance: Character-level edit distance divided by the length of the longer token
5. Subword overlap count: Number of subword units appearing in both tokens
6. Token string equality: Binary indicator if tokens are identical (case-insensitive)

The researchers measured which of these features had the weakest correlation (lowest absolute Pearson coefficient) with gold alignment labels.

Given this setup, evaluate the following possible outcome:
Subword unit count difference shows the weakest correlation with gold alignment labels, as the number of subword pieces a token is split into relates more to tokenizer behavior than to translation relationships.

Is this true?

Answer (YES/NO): YES